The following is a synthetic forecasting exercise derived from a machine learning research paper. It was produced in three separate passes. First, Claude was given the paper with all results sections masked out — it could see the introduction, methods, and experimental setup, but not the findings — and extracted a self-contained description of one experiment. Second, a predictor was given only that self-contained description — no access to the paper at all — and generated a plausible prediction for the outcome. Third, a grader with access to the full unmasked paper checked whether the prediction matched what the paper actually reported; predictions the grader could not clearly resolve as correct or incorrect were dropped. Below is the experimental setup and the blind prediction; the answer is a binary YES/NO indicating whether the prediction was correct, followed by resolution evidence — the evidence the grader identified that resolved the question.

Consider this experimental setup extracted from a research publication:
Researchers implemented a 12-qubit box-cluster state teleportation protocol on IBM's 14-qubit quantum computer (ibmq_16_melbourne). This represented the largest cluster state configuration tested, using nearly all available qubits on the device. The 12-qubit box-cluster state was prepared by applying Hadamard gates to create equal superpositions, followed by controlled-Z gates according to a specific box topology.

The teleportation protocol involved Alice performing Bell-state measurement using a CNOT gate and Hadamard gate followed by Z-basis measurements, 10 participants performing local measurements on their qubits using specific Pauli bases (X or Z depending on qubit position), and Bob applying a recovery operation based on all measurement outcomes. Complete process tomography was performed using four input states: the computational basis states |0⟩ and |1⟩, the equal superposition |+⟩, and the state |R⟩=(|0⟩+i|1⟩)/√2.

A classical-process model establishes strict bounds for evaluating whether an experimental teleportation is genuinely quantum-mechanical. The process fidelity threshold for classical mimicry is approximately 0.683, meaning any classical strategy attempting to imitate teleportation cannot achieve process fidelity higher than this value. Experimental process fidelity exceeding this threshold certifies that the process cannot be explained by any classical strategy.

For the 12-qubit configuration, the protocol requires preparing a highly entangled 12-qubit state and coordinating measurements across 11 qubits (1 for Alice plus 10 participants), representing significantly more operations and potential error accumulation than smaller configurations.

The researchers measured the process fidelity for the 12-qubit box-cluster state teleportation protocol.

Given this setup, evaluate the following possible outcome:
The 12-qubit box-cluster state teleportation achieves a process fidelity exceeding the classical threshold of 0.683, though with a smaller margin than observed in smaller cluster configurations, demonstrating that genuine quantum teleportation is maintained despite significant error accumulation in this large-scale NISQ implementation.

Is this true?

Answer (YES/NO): NO